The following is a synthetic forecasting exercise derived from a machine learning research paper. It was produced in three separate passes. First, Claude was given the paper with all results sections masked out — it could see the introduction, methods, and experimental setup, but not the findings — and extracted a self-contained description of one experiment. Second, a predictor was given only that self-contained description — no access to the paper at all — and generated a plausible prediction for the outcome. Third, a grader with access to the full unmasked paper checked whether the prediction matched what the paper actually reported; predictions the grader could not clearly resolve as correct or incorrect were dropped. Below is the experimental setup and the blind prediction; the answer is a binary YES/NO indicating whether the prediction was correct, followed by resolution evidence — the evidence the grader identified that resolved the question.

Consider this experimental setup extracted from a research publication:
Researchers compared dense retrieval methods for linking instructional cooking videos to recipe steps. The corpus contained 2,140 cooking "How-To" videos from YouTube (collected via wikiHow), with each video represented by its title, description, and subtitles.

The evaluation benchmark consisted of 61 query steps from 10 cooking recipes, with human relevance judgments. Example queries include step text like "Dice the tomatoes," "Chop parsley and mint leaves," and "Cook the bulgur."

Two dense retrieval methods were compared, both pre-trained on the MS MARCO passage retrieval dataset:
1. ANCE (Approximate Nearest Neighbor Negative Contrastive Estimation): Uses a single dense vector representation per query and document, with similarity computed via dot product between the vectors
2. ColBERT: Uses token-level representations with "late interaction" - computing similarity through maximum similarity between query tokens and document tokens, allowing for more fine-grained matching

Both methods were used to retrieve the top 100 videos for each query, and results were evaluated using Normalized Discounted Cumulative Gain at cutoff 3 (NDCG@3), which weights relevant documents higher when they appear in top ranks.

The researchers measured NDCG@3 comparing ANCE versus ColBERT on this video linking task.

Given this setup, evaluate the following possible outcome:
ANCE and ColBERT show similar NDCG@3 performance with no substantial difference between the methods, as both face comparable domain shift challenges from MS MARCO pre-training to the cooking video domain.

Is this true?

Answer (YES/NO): NO